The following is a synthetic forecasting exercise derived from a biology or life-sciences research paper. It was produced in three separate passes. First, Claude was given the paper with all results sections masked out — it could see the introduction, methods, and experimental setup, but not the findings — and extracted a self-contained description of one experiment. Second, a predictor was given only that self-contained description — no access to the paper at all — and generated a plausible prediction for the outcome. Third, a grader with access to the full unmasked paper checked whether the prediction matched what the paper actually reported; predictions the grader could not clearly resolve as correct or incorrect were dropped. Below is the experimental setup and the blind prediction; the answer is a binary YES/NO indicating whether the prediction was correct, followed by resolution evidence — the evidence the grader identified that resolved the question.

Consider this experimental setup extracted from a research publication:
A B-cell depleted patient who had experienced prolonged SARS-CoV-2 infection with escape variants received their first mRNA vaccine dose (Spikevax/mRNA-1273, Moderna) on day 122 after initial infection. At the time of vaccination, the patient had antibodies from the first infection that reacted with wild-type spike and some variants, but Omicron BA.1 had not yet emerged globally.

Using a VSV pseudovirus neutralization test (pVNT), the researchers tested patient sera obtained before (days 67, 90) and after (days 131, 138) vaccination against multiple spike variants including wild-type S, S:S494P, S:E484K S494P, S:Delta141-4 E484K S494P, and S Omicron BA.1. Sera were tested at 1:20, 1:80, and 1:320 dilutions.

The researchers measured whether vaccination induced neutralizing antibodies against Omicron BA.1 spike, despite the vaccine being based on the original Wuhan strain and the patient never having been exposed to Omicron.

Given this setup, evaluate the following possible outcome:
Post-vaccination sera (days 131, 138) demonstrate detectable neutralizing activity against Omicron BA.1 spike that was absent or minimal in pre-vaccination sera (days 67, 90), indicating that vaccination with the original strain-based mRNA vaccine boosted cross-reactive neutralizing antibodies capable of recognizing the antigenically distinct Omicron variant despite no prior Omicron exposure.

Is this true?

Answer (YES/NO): NO